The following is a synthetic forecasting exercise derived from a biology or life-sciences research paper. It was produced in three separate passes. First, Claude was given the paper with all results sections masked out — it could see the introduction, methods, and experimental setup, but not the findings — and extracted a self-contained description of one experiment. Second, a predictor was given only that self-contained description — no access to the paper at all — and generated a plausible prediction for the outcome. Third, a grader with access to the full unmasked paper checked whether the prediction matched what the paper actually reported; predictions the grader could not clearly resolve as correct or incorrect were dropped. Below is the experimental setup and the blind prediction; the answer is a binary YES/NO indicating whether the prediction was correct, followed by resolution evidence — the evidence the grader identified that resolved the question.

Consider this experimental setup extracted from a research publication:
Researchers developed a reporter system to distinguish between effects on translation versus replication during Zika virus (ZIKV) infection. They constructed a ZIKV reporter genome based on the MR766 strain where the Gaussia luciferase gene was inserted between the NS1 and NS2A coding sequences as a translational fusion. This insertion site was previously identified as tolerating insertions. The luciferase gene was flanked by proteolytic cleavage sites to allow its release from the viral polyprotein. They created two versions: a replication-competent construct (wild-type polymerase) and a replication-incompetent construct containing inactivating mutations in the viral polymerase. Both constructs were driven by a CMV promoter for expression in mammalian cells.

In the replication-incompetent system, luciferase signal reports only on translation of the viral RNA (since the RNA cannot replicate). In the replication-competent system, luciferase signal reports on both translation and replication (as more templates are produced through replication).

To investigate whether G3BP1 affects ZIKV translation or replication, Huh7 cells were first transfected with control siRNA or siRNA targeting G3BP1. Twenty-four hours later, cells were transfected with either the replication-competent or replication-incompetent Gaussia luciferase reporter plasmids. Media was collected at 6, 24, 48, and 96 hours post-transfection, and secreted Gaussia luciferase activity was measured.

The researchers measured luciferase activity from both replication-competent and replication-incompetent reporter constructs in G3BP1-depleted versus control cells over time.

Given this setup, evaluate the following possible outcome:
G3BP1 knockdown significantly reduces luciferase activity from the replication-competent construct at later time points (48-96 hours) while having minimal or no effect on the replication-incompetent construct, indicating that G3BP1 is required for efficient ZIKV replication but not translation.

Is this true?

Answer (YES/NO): YES